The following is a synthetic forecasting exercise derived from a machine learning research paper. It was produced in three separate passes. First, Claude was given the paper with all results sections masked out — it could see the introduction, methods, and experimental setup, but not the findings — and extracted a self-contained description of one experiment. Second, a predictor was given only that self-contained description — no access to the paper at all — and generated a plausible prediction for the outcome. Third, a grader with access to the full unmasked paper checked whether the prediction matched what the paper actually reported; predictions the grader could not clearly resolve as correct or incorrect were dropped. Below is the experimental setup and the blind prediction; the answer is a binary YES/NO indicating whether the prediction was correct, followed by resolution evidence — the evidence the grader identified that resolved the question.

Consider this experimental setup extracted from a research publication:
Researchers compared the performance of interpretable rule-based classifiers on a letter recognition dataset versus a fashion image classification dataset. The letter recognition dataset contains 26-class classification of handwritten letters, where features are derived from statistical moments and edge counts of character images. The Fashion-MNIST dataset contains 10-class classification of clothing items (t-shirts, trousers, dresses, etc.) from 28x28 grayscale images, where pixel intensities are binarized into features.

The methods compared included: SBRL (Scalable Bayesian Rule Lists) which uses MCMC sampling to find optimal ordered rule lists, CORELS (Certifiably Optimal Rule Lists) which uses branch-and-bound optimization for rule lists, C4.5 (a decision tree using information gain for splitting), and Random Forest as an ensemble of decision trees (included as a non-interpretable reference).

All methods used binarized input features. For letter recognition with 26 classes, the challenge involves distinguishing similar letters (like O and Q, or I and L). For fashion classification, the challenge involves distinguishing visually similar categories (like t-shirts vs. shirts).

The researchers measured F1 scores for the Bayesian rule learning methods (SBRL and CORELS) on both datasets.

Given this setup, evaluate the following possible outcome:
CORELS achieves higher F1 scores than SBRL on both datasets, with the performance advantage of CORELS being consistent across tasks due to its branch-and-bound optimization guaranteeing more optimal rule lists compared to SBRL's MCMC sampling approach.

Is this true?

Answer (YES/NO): NO